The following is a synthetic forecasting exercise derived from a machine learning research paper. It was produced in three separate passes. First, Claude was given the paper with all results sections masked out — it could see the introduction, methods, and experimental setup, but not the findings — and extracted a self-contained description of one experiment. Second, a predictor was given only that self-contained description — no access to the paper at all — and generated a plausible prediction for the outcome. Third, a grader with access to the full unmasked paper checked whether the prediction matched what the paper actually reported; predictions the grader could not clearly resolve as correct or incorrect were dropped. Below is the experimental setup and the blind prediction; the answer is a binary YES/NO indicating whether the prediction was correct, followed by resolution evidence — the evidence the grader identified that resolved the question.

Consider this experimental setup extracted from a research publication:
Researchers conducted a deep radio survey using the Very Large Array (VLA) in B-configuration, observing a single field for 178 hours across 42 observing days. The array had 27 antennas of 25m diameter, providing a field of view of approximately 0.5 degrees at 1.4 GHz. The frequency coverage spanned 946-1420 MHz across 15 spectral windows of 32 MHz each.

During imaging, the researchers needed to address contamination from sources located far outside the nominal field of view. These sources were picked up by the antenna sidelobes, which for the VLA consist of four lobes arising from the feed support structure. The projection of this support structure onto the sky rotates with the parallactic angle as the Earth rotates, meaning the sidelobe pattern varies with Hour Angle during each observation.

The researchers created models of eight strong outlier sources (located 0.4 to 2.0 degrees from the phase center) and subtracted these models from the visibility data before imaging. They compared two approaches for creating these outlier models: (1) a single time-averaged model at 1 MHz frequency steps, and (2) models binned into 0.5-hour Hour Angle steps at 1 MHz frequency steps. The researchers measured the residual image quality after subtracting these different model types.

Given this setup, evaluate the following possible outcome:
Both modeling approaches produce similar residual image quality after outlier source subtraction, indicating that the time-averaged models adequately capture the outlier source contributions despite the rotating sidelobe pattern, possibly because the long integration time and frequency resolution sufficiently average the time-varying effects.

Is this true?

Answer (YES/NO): NO